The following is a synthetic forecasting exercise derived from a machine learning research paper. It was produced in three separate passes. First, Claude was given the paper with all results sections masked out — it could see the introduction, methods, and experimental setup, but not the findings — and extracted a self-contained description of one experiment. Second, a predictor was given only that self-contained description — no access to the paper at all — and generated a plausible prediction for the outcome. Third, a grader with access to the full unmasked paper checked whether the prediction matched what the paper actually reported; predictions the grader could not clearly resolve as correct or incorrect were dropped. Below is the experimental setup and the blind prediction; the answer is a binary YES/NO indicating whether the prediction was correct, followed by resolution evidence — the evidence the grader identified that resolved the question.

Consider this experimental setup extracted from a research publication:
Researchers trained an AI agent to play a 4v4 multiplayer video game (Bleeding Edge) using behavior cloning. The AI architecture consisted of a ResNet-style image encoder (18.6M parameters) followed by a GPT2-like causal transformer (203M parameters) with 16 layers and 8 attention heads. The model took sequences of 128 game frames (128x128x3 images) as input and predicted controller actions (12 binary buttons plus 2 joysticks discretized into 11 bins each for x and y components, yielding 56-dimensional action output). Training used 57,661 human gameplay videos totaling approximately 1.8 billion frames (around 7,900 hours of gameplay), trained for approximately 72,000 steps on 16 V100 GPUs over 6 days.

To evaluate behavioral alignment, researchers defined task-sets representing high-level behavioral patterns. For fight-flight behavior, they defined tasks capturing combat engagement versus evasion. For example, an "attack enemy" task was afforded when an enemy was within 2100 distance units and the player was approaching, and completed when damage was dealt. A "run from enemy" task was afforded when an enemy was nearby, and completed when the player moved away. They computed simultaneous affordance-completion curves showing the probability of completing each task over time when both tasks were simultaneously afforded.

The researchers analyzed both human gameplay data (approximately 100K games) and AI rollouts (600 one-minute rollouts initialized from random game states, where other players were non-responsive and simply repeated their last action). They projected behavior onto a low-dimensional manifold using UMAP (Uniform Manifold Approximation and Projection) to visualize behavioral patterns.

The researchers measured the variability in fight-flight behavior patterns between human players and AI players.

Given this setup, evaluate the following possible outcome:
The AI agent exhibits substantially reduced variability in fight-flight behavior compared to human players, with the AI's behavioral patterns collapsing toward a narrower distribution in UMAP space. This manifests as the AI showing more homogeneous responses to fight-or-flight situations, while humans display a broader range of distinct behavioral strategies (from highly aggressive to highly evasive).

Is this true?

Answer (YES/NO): YES